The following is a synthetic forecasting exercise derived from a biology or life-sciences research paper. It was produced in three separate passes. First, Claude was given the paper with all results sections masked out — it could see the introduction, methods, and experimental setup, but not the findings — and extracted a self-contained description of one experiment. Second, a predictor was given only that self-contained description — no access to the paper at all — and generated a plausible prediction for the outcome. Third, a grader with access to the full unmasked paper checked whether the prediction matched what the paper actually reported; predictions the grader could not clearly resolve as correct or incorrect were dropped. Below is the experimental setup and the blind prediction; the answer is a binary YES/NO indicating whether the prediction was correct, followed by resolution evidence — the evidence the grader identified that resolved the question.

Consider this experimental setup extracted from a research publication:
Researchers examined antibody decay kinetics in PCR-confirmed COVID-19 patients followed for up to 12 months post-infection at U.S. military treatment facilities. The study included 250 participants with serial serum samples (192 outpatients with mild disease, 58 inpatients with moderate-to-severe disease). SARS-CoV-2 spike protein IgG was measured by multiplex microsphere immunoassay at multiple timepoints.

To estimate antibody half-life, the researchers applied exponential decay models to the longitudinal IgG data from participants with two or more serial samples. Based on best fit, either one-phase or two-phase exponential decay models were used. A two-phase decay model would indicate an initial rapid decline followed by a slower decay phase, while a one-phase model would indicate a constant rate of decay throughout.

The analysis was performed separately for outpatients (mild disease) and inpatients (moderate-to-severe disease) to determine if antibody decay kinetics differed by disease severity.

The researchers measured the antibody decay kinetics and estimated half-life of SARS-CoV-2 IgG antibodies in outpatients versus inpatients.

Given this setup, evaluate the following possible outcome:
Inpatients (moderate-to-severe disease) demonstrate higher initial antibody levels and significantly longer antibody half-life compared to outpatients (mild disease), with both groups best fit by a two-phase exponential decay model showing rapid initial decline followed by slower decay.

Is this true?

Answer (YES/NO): NO